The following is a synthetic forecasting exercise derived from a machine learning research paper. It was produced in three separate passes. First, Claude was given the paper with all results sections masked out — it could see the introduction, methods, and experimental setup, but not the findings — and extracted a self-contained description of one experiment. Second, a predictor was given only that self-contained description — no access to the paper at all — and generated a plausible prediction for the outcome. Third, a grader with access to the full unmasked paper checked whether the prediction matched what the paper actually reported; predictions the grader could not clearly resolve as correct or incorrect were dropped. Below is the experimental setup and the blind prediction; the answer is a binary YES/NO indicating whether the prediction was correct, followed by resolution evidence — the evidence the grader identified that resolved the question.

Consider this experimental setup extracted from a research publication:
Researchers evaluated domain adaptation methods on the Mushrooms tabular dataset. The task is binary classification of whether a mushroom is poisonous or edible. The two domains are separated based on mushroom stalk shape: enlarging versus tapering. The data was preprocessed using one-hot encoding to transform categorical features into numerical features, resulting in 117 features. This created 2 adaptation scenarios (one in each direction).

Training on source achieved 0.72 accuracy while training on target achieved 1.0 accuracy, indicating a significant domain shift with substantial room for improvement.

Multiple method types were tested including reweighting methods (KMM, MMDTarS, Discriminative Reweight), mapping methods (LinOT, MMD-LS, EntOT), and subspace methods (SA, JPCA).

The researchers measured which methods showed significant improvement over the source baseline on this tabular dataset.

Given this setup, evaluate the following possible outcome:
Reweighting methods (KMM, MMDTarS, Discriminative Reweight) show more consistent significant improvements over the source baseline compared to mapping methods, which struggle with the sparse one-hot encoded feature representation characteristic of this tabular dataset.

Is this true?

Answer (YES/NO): NO